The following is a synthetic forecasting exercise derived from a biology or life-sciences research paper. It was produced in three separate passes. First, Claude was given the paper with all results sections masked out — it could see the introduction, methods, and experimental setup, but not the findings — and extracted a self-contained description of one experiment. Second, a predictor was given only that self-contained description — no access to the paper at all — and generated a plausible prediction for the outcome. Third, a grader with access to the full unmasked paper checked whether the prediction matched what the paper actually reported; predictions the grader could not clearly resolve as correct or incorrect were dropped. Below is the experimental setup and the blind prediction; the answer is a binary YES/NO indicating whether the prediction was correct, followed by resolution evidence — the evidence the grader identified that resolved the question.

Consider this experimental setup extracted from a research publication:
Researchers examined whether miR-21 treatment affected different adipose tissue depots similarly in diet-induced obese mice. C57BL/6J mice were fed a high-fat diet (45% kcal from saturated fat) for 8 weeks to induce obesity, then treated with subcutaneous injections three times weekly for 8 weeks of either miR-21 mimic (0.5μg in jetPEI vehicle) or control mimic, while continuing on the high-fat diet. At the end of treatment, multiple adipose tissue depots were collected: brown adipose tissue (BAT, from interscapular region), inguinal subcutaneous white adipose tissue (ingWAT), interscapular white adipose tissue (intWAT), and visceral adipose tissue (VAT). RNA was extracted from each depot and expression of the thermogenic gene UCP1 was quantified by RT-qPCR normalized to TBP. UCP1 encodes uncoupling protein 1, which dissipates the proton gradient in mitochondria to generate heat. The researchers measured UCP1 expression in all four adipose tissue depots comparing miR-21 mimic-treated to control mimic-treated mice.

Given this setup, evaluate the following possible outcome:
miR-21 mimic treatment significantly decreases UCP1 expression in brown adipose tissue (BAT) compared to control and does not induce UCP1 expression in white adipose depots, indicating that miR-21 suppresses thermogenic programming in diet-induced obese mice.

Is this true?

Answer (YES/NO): NO